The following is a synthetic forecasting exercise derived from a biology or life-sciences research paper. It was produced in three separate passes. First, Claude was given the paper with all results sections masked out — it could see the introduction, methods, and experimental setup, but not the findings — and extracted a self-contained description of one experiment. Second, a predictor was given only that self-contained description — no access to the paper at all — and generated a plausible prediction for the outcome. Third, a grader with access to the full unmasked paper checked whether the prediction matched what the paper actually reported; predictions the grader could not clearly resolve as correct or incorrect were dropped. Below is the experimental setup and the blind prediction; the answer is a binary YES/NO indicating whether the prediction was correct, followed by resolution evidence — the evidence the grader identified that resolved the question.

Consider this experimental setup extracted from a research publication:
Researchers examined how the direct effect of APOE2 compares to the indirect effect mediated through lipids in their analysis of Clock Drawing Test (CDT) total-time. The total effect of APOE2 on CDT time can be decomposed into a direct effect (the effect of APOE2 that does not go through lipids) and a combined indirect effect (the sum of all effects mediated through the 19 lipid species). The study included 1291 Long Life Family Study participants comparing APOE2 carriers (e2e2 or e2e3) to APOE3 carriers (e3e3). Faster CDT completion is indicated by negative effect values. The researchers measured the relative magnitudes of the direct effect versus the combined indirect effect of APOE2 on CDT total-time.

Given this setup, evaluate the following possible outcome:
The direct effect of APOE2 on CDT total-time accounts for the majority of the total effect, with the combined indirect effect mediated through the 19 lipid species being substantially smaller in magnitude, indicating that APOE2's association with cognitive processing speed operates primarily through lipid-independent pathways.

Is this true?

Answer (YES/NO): YES